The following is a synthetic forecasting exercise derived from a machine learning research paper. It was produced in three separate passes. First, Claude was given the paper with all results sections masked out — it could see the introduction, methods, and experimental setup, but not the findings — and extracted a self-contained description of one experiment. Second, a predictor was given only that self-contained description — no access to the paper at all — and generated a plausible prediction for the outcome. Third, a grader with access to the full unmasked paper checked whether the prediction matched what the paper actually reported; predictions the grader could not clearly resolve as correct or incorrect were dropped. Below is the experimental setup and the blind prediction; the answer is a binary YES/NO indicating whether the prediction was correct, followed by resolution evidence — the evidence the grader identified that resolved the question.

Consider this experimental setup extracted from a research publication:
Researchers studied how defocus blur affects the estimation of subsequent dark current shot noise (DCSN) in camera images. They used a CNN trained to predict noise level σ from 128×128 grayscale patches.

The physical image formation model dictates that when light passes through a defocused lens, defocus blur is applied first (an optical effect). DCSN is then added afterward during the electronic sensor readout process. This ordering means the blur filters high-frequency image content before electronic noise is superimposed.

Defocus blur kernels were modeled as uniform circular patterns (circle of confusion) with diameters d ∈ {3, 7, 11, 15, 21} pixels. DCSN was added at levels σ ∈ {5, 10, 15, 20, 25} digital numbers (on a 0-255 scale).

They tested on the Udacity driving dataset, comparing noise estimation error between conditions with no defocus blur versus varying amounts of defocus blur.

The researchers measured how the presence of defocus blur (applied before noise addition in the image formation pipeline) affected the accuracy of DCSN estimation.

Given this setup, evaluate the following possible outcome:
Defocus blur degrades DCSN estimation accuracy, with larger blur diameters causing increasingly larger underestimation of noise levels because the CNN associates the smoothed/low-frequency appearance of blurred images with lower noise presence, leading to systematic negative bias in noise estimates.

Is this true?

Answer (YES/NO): NO